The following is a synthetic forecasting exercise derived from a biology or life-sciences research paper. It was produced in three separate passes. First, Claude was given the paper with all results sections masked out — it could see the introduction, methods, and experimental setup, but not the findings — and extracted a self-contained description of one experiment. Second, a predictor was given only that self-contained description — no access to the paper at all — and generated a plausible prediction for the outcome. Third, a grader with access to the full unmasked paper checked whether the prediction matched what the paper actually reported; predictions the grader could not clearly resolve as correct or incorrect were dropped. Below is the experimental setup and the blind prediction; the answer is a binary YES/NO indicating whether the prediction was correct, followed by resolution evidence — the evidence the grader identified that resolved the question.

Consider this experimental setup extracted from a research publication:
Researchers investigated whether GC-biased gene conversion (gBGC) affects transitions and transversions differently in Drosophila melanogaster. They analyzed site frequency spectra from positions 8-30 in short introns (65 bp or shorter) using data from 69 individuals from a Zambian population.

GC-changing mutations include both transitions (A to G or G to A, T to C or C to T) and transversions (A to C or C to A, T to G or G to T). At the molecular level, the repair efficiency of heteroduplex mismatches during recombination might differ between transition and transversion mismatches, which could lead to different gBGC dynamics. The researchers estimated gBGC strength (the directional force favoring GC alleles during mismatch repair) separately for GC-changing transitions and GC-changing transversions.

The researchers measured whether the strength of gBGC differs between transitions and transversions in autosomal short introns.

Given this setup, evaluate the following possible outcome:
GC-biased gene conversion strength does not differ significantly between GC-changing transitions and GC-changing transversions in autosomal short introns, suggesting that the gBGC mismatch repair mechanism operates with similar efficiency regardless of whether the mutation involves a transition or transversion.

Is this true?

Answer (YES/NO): NO